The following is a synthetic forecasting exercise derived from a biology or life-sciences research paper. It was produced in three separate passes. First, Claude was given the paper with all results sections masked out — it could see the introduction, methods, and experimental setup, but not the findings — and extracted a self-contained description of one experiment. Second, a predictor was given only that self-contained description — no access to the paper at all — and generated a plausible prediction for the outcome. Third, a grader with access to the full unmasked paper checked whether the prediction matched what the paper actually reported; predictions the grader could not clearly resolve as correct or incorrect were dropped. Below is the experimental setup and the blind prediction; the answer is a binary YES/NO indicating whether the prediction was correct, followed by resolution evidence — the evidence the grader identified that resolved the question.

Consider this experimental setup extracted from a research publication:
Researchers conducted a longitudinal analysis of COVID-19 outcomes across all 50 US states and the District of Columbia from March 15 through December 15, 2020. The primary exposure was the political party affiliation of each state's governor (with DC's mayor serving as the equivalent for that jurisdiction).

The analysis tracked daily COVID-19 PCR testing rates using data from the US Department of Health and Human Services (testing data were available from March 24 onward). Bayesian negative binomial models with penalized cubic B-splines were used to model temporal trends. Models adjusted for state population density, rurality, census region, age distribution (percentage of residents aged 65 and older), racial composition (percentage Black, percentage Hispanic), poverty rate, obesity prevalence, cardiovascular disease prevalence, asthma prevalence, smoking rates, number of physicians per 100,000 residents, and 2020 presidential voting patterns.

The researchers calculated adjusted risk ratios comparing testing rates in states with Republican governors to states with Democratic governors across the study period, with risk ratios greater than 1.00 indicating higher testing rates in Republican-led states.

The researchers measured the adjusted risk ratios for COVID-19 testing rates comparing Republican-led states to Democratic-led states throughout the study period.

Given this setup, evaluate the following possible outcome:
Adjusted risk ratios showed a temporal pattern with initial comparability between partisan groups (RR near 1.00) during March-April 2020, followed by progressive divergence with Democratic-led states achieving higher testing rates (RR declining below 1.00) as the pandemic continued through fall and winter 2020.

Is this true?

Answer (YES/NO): NO